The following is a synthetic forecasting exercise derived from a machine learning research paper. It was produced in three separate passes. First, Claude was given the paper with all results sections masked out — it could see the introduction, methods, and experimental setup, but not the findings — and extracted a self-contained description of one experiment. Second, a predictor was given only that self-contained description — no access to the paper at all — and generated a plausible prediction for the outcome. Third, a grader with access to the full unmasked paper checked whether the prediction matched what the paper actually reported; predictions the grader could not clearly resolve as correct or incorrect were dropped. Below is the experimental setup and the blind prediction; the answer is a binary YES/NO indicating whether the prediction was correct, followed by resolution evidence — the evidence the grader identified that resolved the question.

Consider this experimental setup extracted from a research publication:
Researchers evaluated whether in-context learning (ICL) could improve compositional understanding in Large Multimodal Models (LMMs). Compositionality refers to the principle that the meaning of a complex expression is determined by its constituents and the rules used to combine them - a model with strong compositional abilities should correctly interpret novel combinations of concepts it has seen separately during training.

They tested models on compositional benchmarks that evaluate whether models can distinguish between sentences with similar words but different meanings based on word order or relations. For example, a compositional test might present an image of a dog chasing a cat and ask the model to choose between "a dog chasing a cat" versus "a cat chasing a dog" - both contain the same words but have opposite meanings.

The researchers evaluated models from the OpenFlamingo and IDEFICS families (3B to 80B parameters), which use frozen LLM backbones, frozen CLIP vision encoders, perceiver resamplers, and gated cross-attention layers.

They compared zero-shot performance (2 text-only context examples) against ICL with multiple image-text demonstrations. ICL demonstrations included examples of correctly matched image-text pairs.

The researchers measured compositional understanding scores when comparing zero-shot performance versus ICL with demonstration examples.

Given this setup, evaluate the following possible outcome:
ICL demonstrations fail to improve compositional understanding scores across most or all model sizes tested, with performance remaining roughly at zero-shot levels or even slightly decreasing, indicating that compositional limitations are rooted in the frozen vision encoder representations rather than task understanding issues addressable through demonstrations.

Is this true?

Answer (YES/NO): NO